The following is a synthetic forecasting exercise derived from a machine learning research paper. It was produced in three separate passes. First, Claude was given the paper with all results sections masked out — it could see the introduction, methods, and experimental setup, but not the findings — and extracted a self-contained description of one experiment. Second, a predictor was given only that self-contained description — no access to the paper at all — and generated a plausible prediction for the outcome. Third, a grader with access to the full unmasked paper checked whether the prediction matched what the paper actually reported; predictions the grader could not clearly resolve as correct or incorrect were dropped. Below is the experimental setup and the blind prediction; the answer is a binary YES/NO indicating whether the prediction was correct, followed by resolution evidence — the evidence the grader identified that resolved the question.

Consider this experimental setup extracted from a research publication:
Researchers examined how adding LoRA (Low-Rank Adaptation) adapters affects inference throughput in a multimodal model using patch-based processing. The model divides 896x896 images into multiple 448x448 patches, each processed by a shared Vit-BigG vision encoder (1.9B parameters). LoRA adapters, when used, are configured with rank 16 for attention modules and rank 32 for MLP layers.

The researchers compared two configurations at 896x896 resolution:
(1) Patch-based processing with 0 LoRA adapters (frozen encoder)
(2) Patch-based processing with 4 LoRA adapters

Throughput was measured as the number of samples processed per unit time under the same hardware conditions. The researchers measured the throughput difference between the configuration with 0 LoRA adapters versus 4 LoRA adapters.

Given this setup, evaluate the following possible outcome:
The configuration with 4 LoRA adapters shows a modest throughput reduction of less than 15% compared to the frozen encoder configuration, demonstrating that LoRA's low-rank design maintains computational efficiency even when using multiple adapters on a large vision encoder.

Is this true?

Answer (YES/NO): YES